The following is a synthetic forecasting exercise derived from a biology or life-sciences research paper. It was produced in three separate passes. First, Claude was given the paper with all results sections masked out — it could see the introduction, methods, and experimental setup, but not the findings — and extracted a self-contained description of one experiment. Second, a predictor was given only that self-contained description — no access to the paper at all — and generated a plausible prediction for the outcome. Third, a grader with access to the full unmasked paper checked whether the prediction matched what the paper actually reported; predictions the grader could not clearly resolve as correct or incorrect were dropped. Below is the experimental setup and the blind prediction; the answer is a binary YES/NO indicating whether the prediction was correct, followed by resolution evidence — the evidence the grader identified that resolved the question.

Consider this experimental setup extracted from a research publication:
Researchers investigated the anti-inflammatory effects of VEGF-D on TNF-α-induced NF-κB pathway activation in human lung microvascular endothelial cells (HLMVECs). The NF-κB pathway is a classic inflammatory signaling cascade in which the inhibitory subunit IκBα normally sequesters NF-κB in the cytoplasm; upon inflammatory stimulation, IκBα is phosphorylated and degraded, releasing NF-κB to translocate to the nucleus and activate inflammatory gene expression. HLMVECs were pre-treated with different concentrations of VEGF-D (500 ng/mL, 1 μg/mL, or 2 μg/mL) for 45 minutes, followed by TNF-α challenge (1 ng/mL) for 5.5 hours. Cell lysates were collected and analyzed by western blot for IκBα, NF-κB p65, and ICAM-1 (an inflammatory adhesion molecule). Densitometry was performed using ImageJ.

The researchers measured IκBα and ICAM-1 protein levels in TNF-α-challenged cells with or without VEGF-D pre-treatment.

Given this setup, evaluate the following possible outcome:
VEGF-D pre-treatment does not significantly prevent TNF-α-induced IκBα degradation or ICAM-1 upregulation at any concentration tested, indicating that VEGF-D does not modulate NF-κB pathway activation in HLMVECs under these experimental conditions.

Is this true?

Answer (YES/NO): NO